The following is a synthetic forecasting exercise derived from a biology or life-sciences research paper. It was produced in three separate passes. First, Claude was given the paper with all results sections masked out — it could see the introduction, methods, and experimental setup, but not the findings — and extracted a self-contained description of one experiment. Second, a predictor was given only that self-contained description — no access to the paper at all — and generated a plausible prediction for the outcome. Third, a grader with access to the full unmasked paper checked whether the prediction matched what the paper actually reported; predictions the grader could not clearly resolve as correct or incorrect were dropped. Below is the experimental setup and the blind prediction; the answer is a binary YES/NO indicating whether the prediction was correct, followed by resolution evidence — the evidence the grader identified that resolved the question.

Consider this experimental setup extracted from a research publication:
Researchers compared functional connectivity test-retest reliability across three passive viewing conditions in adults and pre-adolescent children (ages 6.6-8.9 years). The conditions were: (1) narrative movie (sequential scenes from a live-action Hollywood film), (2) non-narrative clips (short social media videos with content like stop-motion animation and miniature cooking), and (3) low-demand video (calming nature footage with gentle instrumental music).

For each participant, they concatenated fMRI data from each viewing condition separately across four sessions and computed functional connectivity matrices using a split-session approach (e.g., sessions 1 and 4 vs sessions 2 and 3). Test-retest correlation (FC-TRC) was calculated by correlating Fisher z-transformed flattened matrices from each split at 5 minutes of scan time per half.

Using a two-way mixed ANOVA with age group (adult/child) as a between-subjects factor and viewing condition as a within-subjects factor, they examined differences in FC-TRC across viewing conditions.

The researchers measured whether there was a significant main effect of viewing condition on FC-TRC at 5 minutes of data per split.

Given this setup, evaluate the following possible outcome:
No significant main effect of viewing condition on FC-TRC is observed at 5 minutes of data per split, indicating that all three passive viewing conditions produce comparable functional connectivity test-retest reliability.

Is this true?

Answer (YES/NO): NO